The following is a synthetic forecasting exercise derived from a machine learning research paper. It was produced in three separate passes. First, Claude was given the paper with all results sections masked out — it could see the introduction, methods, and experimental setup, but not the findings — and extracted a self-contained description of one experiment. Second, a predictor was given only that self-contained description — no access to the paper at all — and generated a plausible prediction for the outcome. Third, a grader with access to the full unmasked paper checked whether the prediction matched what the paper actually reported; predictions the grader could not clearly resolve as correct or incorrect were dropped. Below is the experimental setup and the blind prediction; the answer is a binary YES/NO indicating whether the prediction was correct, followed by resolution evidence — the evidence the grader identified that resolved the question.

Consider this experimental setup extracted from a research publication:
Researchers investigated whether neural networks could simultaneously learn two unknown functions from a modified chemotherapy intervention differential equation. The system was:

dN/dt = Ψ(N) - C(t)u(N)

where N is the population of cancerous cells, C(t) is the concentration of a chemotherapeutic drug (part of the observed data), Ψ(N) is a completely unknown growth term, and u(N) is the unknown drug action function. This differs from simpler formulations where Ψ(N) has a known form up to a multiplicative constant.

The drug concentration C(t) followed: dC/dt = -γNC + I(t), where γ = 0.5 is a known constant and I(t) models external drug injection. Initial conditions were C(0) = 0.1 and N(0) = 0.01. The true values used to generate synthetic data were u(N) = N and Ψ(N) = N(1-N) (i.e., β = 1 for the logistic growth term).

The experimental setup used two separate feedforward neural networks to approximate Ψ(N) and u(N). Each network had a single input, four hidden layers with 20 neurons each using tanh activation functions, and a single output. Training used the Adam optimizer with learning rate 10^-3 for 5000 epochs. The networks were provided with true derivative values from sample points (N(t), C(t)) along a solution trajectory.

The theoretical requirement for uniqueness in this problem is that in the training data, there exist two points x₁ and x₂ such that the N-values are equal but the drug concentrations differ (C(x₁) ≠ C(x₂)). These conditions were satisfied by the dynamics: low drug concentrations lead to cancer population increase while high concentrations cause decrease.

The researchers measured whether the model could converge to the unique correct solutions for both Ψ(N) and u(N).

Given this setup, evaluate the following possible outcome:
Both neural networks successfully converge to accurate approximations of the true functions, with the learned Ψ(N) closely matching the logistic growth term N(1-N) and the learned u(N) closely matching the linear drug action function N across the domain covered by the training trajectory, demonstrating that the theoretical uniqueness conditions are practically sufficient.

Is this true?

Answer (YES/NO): NO